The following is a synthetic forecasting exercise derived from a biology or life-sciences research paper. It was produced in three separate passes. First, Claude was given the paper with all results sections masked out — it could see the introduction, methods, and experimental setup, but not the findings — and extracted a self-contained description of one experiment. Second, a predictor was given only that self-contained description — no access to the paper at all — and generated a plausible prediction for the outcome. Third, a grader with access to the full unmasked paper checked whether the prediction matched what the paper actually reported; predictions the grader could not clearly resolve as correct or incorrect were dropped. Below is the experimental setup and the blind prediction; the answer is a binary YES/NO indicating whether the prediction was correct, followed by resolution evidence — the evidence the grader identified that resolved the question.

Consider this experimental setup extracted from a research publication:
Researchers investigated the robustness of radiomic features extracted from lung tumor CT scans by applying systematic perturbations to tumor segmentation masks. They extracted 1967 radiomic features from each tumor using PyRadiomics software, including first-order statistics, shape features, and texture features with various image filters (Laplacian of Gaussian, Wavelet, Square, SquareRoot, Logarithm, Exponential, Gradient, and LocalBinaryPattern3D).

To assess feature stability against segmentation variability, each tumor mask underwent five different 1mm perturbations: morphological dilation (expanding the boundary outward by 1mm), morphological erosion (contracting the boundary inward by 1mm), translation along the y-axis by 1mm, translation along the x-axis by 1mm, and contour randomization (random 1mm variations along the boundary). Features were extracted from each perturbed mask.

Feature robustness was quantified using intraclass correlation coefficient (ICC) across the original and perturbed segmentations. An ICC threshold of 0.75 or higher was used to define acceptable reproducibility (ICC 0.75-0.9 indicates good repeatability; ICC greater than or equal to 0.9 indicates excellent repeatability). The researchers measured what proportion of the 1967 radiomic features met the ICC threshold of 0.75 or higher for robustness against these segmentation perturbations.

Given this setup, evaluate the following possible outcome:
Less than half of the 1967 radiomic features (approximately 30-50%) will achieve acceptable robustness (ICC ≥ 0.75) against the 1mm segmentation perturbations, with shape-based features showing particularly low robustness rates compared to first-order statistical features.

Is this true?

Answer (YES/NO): NO